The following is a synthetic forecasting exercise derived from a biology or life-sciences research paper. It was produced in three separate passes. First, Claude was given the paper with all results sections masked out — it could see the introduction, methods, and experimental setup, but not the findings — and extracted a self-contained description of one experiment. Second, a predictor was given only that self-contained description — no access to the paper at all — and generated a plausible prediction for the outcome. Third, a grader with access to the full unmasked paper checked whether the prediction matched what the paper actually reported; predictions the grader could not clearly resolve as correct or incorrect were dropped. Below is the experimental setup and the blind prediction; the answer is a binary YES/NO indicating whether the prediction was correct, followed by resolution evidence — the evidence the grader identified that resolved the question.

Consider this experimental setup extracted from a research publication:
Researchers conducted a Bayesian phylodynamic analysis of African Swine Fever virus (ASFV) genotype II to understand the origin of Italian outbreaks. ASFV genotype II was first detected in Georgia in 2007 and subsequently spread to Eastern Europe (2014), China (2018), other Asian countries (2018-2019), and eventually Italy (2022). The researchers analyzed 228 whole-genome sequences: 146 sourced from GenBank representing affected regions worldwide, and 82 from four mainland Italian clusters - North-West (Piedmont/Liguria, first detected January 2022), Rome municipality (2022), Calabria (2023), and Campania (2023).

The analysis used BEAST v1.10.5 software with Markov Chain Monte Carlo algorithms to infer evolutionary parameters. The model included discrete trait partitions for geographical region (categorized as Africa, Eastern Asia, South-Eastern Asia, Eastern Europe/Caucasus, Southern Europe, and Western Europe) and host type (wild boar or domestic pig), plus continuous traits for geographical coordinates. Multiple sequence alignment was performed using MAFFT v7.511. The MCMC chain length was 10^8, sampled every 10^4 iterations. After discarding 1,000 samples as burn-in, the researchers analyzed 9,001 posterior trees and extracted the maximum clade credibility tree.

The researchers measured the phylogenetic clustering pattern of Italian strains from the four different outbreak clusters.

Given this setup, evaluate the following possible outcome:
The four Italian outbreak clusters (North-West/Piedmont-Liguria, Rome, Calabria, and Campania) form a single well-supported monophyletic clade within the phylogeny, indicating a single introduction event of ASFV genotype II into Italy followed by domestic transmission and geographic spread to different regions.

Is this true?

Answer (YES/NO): NO